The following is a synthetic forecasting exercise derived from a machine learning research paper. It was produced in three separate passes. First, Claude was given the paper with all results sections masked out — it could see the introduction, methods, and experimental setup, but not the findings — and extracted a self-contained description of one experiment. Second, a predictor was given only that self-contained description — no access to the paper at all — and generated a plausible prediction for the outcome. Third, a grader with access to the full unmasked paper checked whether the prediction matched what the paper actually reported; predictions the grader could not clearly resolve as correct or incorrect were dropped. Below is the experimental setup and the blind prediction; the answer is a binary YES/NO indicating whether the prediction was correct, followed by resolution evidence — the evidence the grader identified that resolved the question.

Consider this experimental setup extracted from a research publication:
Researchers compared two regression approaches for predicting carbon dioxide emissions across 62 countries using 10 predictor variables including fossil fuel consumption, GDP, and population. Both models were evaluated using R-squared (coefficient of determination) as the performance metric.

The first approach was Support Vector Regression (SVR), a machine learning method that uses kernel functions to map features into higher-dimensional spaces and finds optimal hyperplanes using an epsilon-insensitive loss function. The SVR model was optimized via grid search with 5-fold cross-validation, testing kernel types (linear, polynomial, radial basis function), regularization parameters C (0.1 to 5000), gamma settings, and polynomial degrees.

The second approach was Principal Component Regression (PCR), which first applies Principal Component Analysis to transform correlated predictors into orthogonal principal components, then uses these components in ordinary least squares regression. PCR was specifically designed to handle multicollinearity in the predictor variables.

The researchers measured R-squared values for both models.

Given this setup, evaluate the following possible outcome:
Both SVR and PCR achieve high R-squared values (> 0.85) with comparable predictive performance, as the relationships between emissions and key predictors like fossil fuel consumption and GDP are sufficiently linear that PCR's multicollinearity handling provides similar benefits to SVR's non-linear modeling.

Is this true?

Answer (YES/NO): NO